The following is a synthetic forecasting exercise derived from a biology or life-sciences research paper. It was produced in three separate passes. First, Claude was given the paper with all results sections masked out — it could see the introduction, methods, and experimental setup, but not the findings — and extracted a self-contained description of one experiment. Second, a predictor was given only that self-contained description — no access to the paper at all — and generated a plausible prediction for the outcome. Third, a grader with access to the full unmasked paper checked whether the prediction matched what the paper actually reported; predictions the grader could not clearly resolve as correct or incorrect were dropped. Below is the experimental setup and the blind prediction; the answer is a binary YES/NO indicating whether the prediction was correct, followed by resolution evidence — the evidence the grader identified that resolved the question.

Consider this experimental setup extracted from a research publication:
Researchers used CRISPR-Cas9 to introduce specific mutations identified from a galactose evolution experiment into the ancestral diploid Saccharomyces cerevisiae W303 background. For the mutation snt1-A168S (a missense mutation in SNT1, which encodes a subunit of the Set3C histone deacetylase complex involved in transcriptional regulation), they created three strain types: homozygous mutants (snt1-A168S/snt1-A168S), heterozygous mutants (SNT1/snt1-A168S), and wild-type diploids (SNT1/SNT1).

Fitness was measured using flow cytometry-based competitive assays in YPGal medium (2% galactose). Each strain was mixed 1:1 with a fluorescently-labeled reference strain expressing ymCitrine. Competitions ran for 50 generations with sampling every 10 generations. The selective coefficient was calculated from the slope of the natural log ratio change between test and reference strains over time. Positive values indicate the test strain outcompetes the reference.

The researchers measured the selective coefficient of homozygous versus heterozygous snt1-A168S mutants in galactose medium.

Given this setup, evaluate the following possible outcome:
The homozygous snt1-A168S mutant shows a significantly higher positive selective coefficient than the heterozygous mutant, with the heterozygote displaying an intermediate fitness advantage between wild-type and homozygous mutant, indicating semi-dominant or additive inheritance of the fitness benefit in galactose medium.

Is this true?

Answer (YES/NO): NO